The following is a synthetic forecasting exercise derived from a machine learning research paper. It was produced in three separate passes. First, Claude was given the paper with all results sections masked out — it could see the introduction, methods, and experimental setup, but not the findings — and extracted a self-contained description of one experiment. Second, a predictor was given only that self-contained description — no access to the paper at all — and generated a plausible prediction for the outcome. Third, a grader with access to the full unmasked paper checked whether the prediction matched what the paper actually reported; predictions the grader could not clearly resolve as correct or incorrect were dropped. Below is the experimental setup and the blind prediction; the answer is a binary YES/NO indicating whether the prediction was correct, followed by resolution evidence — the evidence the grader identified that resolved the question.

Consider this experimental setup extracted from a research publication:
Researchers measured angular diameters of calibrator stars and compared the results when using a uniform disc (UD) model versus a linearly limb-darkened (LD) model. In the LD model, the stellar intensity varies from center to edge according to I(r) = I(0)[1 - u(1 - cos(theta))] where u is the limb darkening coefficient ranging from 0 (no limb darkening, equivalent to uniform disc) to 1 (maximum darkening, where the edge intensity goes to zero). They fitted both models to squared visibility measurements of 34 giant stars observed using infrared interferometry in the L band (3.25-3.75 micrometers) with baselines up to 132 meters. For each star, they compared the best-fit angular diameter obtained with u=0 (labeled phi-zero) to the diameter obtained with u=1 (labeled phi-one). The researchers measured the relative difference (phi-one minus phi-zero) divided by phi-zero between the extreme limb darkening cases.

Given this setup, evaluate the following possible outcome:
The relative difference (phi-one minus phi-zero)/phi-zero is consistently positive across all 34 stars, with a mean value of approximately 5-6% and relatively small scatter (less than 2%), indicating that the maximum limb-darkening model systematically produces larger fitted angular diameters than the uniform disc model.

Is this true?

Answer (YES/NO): NO